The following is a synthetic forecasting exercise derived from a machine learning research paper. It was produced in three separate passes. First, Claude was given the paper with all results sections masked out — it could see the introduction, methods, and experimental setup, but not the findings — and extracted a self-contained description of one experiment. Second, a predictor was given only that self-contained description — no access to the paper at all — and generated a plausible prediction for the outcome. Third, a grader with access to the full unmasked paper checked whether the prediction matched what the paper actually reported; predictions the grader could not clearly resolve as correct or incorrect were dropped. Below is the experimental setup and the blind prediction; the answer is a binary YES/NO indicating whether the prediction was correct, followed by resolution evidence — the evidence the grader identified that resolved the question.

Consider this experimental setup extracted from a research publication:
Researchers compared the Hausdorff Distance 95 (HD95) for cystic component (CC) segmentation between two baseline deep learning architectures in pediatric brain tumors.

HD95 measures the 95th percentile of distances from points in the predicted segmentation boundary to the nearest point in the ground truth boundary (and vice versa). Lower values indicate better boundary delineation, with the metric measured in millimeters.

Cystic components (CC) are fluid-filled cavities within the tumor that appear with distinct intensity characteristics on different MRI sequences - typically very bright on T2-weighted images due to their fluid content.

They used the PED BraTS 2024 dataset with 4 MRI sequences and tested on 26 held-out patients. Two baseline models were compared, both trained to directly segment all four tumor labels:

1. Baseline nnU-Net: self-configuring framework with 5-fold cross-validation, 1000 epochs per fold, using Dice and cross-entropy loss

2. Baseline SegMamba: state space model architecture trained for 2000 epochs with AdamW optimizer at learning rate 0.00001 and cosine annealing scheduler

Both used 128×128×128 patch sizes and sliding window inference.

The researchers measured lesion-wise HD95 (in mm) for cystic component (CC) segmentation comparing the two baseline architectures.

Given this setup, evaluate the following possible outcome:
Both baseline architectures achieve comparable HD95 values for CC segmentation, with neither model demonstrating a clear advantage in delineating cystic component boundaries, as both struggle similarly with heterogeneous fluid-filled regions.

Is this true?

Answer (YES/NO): NO